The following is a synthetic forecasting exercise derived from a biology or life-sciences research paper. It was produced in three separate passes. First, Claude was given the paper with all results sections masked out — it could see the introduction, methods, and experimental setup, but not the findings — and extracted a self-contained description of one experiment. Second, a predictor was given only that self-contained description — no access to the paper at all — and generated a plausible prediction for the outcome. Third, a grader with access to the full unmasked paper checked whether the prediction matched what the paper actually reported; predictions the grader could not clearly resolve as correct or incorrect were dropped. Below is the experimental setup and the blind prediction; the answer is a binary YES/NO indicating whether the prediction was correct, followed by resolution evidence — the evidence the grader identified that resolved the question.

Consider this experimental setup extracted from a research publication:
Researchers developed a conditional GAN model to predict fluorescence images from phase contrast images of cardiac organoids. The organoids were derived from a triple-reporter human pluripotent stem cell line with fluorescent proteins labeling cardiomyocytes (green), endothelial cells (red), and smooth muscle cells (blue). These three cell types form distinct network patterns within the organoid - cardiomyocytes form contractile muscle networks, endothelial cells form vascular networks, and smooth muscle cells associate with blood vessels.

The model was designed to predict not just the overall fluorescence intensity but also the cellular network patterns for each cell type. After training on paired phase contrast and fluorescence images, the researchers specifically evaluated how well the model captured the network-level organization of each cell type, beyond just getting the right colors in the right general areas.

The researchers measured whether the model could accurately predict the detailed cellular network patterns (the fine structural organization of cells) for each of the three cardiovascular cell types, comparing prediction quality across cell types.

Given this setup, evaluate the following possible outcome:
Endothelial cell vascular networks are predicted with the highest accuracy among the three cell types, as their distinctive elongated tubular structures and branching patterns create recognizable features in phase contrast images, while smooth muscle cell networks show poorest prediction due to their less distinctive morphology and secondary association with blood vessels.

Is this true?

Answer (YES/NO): NO